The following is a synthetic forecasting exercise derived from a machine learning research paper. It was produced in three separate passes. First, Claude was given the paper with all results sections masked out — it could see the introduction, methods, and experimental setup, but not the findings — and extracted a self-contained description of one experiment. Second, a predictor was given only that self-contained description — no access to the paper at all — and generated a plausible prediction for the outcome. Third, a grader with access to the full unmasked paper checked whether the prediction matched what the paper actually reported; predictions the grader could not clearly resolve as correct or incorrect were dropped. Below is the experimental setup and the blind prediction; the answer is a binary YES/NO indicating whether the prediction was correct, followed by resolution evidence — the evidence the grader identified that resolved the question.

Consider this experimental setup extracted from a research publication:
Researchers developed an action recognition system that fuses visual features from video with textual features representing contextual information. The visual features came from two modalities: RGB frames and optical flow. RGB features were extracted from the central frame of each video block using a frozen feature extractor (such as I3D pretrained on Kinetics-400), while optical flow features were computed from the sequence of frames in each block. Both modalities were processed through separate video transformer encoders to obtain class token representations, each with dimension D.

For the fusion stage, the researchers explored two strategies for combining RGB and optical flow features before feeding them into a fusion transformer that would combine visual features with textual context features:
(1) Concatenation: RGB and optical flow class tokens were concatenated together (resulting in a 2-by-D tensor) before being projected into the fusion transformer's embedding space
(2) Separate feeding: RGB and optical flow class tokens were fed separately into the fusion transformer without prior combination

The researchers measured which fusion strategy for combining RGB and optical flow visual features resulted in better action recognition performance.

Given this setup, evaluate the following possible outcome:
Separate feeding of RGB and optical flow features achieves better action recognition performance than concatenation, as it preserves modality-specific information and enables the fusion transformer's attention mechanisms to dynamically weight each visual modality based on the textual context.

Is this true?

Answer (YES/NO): NO